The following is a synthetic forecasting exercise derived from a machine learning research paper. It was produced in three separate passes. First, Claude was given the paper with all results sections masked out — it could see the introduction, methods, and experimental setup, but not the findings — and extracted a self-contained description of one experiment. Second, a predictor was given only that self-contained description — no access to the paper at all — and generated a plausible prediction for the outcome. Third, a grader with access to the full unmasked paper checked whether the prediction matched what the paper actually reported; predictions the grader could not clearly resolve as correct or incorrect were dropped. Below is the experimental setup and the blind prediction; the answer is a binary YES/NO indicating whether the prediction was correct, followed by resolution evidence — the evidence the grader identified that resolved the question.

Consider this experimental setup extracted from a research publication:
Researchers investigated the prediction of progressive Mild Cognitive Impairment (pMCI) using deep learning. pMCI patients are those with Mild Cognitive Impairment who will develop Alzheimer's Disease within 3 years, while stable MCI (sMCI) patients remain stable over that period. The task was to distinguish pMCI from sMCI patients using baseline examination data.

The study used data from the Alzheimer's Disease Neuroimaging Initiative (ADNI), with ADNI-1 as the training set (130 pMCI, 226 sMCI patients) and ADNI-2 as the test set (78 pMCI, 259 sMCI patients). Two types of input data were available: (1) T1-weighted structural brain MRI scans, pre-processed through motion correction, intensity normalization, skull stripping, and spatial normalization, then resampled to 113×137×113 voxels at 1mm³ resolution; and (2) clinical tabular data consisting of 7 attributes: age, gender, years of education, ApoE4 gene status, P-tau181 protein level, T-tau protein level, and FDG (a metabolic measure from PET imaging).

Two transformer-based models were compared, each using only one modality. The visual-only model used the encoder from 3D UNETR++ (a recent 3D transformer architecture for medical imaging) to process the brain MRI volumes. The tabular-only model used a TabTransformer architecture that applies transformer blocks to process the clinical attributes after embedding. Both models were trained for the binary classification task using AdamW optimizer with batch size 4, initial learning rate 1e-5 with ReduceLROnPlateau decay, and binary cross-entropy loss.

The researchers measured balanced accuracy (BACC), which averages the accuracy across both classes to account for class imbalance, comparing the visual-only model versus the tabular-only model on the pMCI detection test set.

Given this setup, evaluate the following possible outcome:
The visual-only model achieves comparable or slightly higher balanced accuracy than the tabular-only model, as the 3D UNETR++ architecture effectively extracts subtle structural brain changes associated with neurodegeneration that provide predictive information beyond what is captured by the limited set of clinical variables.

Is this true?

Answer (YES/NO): NO